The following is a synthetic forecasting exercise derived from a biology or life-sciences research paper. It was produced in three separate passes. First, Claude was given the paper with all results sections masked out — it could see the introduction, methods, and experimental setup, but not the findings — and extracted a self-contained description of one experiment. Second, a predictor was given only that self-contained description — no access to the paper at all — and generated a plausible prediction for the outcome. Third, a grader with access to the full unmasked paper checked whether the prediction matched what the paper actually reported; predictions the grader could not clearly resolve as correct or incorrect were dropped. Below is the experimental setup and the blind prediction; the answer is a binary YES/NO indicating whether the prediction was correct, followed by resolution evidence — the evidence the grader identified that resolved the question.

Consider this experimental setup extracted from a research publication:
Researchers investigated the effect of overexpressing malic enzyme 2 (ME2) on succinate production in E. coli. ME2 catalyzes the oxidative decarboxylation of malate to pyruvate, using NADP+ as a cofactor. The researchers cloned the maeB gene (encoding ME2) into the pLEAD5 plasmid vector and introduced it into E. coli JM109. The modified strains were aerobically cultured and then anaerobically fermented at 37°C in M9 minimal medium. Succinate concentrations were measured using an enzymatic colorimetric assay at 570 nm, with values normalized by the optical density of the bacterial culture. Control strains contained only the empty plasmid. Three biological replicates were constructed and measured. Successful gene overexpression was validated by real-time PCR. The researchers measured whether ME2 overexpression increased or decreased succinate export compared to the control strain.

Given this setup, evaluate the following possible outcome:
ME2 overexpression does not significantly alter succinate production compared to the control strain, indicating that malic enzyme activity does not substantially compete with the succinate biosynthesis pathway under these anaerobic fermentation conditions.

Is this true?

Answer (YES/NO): NO